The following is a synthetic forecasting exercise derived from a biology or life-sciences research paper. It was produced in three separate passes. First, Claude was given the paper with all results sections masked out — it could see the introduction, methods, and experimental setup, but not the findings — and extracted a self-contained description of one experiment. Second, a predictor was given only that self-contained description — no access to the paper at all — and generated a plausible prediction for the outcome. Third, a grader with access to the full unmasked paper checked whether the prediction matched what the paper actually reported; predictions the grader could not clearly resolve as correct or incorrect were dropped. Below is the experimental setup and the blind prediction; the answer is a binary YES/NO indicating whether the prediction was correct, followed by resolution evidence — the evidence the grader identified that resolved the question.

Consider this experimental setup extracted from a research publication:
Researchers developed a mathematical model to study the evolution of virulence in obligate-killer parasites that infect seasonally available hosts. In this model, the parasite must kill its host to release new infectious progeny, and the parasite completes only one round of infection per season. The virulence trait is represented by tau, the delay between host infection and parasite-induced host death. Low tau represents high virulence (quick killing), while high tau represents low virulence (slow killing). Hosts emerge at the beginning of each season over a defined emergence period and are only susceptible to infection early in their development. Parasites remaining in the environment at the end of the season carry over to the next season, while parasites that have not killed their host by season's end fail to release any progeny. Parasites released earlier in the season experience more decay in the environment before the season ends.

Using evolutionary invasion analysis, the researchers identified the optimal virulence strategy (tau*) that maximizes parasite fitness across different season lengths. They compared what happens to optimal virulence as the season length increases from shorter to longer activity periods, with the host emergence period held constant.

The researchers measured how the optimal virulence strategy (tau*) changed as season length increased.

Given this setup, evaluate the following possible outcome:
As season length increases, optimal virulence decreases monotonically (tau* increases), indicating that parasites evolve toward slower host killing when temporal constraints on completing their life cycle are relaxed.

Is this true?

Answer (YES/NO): YES